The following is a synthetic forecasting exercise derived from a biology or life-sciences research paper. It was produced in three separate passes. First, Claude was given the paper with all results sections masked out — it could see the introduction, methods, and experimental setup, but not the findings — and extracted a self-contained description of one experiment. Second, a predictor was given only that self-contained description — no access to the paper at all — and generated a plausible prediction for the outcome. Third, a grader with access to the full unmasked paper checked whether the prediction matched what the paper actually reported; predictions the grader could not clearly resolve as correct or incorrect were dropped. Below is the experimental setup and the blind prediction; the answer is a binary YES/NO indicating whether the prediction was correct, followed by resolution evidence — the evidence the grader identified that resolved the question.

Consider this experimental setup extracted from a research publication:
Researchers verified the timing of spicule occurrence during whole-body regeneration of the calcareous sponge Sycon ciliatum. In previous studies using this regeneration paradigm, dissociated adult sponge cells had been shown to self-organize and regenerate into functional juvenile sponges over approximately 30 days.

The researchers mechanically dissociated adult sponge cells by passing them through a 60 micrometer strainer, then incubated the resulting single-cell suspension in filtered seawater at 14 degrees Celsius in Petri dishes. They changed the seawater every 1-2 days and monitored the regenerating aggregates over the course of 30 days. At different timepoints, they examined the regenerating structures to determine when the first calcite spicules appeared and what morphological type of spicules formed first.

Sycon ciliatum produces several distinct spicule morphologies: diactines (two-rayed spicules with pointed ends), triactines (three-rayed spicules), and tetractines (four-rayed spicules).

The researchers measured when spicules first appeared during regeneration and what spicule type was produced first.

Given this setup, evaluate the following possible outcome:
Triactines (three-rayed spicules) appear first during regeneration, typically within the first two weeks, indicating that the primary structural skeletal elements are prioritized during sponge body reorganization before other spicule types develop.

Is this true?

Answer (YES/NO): NO